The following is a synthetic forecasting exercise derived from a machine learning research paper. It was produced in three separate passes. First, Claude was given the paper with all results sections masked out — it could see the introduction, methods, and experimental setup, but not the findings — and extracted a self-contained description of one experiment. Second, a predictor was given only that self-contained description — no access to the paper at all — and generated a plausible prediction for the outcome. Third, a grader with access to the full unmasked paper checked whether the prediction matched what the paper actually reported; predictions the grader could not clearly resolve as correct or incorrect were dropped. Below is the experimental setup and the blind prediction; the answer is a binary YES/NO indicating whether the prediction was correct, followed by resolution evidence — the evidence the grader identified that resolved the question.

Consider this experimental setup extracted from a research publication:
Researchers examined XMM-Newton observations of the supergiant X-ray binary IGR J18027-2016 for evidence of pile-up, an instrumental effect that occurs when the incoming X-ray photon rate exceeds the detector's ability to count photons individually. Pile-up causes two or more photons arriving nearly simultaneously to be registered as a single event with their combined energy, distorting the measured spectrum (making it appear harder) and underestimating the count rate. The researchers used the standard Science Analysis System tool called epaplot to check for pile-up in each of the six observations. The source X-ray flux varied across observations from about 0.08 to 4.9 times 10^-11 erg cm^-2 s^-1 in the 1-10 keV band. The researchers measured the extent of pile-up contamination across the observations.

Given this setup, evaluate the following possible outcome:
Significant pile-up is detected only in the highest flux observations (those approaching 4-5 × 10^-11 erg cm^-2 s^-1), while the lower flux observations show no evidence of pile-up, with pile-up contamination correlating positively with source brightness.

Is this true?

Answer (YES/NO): NO